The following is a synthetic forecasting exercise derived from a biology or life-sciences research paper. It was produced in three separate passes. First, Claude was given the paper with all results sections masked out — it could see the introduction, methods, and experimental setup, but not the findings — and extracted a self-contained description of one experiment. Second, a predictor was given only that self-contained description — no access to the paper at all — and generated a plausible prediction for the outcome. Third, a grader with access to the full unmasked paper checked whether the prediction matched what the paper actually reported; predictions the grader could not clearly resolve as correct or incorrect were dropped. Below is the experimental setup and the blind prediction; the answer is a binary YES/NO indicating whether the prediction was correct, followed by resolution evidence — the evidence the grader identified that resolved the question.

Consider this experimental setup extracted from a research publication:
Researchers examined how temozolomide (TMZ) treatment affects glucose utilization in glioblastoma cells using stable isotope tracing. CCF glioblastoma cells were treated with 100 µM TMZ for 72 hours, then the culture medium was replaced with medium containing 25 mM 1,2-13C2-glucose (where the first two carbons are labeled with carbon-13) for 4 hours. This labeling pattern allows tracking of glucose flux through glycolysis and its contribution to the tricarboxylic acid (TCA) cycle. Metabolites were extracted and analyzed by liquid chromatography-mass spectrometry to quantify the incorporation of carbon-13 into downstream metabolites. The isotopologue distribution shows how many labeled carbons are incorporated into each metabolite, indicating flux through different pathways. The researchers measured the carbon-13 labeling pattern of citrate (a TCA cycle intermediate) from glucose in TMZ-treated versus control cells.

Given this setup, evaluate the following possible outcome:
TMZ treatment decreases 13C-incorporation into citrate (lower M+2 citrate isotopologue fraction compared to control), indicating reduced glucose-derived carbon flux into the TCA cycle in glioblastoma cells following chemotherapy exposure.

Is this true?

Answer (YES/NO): NO